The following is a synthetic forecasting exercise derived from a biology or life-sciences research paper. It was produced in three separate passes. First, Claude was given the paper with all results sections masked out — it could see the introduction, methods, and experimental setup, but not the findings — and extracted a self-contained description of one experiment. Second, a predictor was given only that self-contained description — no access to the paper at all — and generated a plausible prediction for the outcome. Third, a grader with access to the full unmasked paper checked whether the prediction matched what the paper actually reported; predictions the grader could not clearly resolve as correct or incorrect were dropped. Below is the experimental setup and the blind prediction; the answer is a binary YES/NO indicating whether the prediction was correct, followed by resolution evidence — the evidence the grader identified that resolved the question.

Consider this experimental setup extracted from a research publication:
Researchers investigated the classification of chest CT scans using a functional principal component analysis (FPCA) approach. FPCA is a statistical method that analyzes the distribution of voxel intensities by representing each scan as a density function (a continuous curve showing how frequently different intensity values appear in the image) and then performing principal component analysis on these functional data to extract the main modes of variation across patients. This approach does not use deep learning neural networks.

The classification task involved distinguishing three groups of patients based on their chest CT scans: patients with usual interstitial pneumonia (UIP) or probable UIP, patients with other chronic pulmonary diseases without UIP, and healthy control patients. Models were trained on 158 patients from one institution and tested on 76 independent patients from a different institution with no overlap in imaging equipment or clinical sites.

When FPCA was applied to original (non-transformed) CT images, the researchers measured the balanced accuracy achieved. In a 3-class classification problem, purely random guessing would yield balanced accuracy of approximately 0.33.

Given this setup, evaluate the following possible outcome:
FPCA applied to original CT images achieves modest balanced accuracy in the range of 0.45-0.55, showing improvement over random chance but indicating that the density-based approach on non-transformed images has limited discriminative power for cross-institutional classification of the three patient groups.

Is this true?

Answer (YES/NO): NO